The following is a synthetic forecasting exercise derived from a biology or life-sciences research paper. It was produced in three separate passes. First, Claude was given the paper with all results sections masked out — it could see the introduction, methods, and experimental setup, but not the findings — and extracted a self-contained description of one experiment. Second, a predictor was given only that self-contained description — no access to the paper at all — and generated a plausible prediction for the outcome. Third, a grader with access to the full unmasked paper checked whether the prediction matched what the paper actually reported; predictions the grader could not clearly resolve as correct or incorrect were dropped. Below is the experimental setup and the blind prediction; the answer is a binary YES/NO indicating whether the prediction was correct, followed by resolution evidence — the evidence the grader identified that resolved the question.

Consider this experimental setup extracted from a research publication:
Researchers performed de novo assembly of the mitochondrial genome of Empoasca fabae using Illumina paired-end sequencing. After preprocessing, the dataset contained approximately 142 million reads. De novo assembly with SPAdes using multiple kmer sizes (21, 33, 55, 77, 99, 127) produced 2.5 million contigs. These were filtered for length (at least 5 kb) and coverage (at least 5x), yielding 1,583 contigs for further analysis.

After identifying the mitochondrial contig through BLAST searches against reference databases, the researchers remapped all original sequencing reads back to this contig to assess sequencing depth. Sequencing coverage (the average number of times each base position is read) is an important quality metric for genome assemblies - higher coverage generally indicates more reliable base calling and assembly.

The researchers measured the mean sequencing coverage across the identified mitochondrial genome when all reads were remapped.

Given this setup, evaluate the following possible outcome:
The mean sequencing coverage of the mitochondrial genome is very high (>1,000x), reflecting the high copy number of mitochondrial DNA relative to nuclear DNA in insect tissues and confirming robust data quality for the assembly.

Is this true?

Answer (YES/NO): YES